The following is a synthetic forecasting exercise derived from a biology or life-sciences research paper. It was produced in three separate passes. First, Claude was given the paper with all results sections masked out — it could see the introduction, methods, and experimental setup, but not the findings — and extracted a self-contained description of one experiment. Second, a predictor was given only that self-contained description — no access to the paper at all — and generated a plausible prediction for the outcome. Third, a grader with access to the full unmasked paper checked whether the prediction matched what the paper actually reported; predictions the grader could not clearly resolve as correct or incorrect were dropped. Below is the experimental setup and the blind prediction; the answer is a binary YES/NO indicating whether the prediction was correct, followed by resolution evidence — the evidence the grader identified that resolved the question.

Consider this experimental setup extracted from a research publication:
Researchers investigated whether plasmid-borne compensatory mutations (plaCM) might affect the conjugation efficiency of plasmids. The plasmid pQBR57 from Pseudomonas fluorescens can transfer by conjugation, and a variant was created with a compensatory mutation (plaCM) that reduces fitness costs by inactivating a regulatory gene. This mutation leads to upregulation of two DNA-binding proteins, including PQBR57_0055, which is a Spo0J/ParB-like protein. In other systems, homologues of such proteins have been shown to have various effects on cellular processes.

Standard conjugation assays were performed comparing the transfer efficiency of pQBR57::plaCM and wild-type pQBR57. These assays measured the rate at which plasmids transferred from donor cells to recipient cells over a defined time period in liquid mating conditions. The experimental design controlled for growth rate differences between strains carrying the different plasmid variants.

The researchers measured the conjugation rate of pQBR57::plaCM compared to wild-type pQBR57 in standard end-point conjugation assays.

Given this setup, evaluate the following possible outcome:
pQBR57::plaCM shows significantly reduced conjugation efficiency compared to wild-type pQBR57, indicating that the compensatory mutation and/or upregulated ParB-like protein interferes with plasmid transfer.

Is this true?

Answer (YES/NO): NO